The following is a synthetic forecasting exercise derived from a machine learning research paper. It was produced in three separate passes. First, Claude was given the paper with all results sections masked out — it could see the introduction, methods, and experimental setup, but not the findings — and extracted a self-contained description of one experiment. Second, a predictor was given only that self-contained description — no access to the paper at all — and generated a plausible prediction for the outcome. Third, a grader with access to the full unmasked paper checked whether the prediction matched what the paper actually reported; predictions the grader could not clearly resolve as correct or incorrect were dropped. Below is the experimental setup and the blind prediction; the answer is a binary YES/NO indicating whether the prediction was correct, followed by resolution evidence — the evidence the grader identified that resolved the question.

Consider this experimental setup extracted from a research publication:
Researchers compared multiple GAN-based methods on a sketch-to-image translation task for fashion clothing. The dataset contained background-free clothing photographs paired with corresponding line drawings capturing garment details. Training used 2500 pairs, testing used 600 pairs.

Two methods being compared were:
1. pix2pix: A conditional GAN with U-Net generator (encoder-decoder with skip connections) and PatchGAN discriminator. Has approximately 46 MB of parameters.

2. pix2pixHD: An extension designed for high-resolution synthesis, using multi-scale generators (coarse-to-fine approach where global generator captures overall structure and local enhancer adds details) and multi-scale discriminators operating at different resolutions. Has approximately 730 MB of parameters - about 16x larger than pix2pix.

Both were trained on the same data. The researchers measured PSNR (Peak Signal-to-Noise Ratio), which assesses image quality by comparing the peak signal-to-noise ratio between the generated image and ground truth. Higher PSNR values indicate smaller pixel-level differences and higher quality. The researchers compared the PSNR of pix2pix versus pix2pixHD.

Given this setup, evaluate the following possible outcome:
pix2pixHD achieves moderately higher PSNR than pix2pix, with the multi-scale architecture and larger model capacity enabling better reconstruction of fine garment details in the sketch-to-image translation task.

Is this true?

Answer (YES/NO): NO